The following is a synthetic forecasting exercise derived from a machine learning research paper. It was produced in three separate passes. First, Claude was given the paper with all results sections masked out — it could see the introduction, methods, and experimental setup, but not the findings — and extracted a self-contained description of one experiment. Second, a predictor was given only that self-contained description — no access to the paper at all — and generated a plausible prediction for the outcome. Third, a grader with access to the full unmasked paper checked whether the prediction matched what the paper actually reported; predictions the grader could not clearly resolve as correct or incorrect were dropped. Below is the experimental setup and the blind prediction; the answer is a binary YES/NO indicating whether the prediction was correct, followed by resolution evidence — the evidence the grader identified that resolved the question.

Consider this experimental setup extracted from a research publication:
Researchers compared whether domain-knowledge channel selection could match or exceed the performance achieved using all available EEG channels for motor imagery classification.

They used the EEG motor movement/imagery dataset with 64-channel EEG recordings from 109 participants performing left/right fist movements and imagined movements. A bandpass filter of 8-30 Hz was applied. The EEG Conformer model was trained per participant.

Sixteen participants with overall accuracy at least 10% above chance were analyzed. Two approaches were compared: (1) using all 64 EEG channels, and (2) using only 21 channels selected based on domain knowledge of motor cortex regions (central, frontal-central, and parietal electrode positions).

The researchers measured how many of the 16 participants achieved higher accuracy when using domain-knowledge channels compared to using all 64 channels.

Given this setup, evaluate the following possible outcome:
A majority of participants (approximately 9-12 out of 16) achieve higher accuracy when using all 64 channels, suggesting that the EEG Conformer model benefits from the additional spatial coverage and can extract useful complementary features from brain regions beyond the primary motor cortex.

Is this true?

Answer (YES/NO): YES